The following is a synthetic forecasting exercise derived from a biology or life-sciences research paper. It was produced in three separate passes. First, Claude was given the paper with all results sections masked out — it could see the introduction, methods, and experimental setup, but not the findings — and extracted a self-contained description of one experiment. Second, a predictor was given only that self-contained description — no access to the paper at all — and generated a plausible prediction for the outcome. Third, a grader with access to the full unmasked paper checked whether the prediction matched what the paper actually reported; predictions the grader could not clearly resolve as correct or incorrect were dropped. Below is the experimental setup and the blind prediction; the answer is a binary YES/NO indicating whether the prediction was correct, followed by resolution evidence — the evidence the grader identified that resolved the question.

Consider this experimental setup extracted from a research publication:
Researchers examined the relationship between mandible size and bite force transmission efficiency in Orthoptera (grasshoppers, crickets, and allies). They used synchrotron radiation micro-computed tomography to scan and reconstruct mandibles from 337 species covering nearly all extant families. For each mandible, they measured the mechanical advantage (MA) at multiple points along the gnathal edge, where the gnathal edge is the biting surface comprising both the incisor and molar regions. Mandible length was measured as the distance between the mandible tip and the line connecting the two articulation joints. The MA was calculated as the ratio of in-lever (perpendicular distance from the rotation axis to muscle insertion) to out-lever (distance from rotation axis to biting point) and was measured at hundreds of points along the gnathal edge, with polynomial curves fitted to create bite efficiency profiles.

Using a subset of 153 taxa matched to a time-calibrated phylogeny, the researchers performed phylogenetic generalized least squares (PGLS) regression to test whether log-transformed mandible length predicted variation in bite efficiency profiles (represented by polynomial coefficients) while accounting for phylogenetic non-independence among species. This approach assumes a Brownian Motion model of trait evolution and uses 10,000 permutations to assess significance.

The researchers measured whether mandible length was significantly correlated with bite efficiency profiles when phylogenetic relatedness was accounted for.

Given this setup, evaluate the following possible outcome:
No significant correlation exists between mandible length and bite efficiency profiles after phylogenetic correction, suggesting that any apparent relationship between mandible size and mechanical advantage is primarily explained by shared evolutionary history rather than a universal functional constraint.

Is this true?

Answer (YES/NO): NO